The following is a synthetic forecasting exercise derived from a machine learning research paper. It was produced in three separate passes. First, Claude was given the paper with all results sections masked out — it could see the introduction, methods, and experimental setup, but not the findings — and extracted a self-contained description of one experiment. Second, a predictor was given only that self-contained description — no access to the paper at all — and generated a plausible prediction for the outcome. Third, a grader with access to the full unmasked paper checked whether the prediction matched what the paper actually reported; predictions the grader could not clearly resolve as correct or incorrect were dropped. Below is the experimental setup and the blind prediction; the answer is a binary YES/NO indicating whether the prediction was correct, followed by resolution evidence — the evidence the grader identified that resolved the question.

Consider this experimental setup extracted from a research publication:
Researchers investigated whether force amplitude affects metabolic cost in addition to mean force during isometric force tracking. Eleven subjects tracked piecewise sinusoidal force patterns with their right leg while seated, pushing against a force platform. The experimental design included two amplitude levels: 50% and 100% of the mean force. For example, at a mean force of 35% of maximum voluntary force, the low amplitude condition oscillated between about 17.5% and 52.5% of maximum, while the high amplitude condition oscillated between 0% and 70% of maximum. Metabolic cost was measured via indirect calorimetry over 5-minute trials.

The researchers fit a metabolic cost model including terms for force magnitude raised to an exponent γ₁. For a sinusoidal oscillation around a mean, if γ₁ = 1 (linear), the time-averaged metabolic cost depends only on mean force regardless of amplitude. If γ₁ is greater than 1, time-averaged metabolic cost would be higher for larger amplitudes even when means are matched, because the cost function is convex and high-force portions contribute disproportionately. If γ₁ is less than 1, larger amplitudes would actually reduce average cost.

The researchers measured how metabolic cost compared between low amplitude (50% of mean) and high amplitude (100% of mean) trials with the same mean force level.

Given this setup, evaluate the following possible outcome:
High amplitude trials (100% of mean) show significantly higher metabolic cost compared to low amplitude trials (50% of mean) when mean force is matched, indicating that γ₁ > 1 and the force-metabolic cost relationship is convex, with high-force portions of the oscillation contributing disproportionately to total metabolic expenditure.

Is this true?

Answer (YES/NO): YES